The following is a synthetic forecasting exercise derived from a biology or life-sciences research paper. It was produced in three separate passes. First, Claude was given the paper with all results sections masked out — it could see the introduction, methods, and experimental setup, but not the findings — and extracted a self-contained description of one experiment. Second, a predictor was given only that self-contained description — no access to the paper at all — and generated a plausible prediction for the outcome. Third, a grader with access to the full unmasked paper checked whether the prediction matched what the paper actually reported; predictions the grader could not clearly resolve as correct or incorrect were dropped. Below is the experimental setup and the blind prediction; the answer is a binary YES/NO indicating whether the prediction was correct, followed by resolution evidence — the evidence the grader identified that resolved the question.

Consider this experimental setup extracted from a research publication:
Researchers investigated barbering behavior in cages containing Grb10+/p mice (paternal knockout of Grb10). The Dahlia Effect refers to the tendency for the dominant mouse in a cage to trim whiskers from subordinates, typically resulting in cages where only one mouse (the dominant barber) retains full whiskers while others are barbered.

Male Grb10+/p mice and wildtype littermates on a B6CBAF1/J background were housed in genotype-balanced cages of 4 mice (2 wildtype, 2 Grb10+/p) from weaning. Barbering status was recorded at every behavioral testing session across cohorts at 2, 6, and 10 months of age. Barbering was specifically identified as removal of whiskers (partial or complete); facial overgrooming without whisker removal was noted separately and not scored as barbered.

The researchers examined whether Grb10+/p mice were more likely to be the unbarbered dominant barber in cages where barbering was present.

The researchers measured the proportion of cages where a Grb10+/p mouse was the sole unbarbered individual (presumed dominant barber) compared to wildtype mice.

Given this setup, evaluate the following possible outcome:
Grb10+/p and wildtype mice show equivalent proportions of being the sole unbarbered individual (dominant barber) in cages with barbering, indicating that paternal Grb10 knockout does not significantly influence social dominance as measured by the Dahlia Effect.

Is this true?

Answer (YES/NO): YES